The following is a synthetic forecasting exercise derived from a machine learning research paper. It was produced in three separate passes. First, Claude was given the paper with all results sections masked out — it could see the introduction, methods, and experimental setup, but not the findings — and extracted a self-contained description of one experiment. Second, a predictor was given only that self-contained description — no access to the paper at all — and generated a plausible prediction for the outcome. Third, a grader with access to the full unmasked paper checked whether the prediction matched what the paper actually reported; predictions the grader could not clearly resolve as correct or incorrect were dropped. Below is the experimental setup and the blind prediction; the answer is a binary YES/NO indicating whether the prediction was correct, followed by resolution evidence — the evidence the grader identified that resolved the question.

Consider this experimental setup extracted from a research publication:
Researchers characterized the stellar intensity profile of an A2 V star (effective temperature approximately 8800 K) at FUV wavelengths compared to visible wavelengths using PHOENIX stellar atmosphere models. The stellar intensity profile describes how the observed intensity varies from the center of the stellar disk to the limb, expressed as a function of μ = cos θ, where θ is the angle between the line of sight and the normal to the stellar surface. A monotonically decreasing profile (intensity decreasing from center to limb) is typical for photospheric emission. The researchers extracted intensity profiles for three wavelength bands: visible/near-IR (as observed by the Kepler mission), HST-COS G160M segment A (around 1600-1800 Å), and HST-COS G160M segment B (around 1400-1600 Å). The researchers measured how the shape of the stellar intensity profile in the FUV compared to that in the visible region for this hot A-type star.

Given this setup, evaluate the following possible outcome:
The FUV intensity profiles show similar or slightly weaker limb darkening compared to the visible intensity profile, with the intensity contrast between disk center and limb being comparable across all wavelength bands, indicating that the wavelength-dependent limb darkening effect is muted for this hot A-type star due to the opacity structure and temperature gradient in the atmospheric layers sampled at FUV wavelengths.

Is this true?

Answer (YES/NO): NO